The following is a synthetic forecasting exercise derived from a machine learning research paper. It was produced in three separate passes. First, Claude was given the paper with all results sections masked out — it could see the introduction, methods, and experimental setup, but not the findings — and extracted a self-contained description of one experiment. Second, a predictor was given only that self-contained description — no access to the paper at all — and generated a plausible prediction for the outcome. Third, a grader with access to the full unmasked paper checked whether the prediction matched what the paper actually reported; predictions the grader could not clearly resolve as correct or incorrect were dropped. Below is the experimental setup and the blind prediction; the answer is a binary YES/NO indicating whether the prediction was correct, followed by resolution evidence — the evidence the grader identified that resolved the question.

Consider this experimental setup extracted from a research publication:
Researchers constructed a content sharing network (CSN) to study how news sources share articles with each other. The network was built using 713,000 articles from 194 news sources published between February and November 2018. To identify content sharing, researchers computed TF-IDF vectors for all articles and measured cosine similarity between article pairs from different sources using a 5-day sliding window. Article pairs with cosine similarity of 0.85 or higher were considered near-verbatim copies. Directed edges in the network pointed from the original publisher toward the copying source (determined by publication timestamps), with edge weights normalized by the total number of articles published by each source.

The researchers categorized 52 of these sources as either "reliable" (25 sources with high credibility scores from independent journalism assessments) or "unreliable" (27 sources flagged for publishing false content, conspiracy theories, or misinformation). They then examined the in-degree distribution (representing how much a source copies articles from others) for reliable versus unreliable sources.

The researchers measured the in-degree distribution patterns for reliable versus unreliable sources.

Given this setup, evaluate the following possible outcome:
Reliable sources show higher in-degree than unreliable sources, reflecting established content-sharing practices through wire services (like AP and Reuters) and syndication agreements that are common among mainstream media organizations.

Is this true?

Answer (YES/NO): NO